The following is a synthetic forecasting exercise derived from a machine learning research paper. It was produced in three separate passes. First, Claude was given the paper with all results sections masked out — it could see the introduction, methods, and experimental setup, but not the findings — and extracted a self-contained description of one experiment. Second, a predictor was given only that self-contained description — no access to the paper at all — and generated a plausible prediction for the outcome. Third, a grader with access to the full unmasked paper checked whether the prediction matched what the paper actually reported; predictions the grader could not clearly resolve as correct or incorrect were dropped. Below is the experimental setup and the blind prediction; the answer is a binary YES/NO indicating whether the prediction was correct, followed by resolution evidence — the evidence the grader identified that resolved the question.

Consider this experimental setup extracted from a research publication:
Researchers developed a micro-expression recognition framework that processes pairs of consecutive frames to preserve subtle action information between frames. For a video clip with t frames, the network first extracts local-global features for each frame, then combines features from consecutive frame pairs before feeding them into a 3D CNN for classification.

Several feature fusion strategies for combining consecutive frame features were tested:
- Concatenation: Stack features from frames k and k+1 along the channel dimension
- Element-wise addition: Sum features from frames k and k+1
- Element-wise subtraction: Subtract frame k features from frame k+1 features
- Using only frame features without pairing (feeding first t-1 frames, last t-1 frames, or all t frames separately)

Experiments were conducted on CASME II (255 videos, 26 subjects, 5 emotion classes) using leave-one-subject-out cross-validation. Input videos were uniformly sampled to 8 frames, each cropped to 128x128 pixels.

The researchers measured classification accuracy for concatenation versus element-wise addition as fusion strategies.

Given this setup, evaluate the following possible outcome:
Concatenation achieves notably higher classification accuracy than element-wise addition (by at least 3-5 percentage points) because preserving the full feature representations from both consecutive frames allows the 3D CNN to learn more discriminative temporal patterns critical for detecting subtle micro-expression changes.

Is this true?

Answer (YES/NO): YES